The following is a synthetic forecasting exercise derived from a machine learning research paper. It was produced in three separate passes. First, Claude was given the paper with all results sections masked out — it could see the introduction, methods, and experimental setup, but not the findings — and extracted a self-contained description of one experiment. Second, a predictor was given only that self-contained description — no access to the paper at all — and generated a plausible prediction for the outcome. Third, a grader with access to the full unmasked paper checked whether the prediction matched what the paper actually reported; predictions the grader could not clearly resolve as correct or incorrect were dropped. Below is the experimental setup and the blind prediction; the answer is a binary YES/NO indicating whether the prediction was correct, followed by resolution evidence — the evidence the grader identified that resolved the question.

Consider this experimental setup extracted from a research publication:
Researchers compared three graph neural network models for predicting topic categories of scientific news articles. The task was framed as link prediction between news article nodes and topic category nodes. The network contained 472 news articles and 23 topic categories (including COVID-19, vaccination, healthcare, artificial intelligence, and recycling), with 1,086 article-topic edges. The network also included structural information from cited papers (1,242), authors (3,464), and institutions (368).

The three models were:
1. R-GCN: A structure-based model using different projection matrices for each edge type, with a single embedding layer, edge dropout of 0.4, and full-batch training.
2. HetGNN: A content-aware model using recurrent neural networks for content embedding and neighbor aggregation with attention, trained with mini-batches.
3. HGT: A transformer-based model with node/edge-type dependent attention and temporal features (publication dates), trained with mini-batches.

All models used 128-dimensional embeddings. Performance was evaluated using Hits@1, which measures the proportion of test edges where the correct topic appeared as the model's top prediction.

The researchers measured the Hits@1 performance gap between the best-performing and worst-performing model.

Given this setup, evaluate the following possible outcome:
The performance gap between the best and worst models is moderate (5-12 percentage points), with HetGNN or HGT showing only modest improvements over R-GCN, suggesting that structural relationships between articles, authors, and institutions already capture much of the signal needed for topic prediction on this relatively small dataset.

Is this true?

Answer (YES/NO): YES